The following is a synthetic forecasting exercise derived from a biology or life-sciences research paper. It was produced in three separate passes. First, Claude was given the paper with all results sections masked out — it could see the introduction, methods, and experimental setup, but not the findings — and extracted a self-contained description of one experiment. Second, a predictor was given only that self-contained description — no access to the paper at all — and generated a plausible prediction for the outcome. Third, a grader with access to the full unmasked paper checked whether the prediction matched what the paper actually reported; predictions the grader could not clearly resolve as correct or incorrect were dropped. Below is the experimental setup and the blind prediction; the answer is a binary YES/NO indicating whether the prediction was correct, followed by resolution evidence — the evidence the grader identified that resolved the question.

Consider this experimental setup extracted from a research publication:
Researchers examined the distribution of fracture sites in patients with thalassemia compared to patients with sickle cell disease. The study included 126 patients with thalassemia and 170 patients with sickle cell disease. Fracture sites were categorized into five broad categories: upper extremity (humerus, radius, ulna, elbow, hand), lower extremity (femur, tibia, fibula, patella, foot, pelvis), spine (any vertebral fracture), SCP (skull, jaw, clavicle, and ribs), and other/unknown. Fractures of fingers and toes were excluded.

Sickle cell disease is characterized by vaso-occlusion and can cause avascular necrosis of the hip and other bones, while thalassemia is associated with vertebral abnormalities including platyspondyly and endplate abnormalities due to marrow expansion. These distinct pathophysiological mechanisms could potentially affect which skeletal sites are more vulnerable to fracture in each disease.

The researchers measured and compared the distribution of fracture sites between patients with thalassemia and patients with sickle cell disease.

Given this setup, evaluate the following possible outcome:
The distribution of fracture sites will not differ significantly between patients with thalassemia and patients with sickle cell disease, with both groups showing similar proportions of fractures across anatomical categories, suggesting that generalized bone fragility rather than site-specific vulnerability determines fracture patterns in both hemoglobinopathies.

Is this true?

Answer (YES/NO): YES